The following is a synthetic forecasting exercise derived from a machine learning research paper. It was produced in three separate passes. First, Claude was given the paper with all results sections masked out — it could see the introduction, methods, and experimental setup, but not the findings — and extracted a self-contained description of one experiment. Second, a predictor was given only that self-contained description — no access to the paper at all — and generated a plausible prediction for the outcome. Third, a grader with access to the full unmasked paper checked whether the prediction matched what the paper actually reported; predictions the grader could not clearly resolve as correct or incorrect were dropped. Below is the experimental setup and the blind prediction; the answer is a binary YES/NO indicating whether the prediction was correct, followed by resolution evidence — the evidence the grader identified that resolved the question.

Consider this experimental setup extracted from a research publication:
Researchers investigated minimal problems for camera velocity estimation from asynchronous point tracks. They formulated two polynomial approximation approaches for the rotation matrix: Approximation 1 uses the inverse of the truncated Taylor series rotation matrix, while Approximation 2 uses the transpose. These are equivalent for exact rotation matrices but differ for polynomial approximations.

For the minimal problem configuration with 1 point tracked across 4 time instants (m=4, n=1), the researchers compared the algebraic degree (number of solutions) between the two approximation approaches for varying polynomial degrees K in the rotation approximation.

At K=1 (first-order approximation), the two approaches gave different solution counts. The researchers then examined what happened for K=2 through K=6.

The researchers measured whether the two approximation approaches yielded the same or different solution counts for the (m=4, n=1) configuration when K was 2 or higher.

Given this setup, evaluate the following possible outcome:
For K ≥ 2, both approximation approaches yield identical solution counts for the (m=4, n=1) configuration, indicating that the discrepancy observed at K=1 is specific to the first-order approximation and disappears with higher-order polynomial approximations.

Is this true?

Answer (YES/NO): YES